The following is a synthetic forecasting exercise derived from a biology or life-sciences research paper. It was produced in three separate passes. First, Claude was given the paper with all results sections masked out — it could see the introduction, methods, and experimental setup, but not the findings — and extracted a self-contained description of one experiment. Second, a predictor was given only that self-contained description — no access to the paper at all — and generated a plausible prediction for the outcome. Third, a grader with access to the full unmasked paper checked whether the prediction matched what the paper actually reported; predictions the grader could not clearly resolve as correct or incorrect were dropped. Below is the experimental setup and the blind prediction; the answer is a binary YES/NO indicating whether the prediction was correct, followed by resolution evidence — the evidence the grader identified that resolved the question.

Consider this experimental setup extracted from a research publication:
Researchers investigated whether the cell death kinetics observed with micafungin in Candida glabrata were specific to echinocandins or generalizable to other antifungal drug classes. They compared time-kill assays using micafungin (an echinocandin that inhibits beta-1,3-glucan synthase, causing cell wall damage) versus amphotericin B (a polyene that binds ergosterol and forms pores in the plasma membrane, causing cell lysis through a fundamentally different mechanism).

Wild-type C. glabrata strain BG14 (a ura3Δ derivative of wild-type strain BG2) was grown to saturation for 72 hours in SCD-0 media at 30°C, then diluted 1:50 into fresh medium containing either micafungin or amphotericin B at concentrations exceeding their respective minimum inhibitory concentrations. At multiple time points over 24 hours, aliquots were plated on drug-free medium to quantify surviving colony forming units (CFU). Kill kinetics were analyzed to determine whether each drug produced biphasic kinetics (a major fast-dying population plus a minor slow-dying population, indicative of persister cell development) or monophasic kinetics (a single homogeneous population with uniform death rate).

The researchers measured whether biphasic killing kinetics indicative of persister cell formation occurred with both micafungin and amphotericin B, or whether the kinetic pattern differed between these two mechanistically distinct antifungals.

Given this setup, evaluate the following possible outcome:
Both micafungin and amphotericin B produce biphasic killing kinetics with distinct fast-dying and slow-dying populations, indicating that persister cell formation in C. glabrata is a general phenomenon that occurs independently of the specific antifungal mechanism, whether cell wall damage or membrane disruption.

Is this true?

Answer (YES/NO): YES